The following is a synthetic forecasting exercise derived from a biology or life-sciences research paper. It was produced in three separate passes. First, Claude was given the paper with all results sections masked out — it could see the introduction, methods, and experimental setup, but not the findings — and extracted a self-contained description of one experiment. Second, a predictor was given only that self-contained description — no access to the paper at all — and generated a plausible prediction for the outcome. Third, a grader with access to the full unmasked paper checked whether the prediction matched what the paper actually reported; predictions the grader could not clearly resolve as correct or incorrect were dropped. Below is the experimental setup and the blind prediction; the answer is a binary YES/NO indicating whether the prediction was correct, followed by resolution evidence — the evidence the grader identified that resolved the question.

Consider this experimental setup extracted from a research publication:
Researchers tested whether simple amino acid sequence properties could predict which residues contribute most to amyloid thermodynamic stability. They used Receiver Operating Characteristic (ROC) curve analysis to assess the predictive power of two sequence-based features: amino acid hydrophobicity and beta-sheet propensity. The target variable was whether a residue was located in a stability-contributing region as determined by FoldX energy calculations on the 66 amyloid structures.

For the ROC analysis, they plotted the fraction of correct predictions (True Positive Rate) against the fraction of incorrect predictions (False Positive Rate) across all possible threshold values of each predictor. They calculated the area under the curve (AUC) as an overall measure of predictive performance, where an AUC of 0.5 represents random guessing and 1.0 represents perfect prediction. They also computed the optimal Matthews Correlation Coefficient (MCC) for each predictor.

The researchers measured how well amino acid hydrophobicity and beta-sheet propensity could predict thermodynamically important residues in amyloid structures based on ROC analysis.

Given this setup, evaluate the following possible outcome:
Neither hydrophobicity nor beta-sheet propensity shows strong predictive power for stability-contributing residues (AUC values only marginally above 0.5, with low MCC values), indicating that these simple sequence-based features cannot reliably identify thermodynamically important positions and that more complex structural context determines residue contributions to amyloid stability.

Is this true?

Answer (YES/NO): NO